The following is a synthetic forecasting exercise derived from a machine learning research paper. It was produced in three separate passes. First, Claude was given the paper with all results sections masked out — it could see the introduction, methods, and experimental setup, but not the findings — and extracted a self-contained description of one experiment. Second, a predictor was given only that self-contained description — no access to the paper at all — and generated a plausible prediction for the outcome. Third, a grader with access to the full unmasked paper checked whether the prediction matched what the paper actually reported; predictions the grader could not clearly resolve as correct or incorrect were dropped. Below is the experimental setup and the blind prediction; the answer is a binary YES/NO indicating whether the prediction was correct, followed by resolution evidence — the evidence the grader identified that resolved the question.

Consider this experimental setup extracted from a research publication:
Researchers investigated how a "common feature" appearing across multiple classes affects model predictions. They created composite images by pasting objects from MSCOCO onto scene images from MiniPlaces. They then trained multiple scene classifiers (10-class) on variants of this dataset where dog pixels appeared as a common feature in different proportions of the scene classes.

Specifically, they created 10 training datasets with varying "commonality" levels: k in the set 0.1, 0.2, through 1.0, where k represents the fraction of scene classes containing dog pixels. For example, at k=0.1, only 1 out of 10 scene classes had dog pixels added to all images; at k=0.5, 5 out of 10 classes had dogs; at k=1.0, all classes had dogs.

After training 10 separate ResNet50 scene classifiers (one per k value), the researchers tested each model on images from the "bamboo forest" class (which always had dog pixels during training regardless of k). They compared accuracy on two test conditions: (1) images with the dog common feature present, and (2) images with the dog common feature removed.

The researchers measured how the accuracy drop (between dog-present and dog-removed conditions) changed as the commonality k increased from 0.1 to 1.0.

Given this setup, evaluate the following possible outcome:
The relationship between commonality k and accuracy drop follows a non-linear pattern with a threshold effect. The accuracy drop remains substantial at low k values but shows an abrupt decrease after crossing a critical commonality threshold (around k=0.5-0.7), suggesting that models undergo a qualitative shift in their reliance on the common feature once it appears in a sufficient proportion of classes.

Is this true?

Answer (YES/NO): NO